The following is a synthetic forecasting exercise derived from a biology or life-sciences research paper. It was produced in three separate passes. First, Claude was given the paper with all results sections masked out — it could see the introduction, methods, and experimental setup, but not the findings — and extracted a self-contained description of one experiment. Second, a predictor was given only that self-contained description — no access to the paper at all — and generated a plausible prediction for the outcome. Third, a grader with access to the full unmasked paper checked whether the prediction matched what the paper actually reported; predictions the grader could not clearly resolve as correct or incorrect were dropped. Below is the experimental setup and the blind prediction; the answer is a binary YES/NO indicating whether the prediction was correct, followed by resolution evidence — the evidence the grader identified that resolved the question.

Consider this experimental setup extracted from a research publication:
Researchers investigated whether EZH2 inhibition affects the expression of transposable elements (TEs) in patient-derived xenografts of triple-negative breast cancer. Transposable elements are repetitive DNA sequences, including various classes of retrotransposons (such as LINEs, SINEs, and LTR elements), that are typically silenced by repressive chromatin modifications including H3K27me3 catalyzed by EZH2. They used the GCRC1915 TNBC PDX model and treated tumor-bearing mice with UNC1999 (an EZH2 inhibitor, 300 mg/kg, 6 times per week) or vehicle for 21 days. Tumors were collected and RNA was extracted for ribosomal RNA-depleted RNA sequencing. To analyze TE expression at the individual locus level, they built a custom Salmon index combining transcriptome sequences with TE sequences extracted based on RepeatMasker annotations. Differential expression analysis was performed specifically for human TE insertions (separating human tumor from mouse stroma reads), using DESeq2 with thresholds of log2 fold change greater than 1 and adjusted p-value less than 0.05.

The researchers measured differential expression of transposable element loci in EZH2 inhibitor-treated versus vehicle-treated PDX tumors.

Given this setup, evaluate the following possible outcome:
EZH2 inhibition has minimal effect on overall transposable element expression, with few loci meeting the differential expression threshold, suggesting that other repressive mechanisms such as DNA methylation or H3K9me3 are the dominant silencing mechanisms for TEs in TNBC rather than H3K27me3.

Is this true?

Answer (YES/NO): NO